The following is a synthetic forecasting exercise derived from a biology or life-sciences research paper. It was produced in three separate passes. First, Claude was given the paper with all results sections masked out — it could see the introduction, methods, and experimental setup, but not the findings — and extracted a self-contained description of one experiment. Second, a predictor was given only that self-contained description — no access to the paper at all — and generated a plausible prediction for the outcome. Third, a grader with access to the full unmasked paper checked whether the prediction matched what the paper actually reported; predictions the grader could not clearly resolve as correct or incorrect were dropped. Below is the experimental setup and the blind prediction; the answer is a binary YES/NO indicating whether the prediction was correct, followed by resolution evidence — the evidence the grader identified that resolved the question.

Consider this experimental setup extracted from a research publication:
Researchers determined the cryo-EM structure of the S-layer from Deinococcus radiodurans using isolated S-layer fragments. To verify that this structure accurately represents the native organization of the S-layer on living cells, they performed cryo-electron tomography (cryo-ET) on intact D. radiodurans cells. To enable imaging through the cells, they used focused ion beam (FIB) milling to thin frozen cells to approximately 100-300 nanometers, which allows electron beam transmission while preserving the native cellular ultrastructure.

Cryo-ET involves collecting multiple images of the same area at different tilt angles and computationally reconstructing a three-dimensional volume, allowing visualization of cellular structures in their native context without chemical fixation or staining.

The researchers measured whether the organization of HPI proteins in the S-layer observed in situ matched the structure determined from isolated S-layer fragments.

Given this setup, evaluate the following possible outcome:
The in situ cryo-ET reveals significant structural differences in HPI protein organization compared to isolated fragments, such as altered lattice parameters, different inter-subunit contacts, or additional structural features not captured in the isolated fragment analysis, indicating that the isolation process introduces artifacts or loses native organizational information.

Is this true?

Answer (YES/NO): NO